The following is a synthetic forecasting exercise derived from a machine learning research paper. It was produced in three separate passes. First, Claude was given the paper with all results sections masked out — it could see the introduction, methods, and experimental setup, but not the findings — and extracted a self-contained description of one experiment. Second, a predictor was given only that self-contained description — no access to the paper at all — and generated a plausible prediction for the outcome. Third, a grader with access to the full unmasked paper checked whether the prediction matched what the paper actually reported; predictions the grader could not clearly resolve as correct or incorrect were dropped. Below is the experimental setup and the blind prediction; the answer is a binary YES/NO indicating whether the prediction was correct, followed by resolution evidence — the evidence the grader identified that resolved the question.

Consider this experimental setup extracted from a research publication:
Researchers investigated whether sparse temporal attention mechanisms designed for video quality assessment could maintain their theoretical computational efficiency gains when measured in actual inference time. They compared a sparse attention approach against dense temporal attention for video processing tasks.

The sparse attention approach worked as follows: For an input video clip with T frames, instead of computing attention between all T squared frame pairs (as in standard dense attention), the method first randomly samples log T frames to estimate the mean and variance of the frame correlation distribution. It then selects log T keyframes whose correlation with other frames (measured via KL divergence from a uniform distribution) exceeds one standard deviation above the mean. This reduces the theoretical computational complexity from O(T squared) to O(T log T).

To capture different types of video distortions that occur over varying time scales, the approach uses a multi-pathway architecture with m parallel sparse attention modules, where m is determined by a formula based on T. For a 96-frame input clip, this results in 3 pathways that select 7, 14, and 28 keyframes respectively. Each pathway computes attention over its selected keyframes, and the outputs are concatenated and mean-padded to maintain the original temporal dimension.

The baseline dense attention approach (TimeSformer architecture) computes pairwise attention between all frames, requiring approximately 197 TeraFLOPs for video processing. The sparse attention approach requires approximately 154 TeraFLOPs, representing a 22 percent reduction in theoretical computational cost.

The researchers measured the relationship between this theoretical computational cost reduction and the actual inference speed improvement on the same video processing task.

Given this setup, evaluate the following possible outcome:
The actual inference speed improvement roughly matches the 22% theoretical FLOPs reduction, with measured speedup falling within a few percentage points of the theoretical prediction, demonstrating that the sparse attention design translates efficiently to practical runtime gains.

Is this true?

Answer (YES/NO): NO